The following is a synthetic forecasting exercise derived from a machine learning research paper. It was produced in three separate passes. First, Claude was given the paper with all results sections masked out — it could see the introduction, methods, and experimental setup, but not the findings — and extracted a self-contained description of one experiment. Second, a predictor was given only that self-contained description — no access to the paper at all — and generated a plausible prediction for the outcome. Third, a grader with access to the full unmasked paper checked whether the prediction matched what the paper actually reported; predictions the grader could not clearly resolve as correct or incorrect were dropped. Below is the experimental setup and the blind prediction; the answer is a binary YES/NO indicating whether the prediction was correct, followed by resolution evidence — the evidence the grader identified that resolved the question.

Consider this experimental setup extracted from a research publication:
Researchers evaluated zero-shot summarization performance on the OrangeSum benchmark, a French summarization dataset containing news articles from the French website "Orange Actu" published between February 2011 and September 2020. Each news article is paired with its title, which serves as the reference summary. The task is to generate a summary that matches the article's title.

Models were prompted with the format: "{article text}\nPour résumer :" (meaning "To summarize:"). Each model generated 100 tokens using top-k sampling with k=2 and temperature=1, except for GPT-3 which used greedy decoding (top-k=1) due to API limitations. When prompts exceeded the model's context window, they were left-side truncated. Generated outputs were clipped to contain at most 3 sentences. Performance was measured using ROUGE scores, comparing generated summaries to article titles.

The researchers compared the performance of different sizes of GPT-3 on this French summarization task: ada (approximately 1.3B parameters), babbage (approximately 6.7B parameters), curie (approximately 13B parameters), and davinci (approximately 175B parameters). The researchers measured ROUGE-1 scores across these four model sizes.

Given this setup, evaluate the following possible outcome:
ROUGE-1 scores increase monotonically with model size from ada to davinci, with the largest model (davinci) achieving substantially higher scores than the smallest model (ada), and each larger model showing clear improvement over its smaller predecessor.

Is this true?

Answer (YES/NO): NO